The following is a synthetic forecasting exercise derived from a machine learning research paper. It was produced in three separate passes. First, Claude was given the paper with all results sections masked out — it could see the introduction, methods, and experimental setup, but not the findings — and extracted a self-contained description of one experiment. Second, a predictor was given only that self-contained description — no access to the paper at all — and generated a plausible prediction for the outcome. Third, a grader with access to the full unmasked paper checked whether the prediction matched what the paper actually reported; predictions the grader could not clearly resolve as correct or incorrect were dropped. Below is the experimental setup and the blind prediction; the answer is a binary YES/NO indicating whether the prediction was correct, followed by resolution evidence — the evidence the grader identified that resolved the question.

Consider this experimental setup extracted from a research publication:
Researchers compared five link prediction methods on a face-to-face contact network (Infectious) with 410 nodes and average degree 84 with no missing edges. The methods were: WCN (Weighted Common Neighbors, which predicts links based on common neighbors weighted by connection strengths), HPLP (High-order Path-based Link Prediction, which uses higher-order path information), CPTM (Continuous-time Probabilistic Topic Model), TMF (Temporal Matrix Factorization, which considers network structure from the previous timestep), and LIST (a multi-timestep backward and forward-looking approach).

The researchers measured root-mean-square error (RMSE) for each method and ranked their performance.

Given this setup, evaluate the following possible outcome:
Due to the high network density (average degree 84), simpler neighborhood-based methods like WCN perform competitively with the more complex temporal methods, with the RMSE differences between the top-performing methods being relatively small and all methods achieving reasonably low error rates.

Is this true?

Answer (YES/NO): NO